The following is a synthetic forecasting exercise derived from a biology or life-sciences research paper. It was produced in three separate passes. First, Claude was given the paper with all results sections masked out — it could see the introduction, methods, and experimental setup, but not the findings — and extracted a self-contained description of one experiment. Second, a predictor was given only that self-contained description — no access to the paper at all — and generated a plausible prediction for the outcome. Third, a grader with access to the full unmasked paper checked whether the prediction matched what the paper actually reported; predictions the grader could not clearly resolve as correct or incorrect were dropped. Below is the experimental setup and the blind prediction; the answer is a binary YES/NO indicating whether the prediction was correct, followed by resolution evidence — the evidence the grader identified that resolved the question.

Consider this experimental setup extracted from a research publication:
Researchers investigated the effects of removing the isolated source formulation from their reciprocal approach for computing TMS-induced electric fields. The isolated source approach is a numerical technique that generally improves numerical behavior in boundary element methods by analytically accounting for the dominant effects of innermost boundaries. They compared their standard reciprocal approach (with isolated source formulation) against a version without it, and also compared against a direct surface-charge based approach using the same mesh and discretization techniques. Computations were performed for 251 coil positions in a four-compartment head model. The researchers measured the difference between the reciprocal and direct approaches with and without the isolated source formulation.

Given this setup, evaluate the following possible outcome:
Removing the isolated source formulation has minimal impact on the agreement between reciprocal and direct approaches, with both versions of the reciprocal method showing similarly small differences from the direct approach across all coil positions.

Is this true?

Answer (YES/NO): NO